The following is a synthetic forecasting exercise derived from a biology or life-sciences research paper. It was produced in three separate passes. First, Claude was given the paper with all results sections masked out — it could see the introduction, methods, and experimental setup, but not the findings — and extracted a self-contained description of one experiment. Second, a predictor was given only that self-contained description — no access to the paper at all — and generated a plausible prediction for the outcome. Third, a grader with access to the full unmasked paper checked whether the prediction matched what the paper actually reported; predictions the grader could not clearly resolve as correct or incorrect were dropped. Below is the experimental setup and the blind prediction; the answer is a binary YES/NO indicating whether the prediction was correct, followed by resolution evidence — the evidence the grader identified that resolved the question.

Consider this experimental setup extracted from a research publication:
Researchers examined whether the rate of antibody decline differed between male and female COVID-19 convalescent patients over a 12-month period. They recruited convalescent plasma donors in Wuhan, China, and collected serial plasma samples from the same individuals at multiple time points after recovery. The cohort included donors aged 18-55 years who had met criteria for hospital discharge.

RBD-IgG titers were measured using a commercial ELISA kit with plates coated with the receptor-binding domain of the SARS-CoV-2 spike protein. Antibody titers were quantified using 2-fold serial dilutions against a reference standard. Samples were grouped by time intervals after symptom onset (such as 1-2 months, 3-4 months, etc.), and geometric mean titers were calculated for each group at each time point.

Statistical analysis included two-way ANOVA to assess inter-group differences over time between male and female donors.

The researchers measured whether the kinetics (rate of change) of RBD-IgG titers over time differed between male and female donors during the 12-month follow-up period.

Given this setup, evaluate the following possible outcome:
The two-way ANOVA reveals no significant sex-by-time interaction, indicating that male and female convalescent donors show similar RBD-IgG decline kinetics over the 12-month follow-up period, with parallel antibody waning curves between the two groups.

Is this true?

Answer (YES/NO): NO